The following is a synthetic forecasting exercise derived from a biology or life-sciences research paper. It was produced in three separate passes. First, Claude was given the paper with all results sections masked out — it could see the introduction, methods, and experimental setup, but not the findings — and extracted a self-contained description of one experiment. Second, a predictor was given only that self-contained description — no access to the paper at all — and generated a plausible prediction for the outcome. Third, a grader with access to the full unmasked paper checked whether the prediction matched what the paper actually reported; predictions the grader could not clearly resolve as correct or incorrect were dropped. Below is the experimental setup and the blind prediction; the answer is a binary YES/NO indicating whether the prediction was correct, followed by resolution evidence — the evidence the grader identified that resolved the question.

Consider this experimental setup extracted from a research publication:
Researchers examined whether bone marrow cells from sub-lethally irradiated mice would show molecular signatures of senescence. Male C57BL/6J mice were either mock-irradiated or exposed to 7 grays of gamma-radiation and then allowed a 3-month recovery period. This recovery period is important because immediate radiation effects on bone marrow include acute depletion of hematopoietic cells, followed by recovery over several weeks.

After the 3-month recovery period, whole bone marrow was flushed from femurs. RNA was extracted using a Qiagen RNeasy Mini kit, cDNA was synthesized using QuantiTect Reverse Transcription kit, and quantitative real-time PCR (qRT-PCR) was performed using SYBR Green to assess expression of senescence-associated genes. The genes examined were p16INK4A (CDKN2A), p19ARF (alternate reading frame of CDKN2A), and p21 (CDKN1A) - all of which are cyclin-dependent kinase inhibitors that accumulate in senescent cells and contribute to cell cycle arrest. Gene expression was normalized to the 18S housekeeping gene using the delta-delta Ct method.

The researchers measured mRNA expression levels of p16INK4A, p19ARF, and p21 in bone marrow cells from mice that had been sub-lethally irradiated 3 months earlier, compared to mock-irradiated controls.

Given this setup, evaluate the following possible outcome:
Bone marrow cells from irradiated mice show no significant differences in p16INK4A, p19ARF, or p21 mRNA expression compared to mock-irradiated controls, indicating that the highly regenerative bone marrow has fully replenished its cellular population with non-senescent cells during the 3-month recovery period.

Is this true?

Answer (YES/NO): NO